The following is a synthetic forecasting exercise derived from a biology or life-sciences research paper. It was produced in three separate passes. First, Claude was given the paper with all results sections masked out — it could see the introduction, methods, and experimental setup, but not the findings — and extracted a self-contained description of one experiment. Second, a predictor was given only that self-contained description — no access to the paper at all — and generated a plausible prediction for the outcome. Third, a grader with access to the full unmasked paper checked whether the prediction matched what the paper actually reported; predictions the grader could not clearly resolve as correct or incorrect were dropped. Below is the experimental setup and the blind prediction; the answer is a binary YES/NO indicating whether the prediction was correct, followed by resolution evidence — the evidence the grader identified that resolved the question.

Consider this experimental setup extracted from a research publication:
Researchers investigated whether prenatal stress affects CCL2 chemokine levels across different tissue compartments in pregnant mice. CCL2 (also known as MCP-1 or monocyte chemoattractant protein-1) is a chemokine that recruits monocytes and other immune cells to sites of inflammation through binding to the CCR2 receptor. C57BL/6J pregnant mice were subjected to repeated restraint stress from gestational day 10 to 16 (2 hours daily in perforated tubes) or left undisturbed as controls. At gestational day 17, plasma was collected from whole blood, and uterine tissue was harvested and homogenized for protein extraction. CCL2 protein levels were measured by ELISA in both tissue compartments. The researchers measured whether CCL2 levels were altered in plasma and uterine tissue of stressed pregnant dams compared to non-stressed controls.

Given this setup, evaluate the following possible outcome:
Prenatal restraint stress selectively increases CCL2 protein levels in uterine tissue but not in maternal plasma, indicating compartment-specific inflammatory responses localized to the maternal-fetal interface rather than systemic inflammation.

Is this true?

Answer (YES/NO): NO